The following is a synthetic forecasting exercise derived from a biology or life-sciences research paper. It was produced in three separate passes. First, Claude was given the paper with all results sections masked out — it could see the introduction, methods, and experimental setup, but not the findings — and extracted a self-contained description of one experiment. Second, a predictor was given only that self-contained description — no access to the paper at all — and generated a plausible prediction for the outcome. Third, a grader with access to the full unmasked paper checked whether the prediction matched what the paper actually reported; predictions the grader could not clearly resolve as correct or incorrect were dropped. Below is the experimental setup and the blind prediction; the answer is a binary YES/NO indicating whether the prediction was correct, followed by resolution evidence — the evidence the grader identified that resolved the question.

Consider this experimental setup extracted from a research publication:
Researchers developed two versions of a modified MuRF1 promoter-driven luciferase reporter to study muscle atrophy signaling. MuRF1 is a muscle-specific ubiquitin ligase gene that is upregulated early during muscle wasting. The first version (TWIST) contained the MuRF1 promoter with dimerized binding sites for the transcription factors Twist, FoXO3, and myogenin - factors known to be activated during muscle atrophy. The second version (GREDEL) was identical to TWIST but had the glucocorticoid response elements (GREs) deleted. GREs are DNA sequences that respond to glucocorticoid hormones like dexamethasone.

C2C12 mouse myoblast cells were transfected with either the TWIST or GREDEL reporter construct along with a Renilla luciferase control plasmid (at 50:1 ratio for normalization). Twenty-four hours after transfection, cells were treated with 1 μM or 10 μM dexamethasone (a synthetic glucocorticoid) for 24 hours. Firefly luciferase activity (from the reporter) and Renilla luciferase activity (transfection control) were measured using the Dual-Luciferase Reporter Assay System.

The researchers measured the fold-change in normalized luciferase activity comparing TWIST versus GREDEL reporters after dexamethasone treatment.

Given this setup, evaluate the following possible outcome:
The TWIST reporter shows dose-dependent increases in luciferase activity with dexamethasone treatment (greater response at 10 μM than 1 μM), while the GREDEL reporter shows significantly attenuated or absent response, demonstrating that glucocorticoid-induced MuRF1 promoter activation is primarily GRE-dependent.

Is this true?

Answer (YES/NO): YES